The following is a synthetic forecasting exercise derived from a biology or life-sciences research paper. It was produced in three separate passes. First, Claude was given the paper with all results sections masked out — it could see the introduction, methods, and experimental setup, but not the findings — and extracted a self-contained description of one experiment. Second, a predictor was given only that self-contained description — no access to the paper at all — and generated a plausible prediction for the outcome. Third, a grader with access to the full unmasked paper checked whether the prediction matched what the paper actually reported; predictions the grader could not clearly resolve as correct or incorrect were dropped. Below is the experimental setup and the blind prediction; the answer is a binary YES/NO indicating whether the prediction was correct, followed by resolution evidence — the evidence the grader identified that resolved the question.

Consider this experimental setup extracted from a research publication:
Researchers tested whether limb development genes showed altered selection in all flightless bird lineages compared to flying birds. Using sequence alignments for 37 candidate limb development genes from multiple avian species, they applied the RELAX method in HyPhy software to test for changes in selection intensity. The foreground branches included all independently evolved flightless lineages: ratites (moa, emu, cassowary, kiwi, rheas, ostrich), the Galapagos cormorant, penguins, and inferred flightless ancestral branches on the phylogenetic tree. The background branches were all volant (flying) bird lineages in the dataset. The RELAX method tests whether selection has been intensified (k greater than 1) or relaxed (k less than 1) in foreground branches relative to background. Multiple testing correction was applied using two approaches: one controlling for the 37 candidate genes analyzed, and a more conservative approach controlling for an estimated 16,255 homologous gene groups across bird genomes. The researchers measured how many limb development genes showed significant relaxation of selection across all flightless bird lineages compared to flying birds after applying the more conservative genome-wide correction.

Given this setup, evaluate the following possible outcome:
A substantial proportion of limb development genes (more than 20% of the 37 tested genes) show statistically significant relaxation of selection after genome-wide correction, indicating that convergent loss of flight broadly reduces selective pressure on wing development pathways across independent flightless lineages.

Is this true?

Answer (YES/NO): NO